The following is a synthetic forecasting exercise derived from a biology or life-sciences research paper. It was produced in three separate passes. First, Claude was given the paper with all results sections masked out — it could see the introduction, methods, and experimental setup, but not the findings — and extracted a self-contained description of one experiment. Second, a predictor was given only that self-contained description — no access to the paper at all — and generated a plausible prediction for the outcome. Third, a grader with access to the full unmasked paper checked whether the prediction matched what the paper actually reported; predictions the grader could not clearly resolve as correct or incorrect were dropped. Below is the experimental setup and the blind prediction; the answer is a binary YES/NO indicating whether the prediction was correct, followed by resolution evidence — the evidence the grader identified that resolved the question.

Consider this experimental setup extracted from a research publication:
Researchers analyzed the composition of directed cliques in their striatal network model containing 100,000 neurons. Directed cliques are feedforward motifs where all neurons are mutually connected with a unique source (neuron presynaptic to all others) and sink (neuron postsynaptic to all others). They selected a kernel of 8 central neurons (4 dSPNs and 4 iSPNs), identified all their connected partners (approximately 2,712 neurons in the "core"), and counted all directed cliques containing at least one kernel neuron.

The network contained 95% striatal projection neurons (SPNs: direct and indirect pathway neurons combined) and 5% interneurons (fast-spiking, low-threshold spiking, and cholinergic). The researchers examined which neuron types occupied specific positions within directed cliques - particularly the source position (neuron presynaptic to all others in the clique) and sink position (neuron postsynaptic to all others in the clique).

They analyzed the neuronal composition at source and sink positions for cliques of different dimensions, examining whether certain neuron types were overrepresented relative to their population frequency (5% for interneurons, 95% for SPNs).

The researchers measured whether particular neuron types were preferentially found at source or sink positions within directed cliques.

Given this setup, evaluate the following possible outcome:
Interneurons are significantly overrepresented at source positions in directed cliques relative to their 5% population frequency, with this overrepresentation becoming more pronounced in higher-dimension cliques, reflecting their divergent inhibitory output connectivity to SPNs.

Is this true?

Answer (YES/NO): YES